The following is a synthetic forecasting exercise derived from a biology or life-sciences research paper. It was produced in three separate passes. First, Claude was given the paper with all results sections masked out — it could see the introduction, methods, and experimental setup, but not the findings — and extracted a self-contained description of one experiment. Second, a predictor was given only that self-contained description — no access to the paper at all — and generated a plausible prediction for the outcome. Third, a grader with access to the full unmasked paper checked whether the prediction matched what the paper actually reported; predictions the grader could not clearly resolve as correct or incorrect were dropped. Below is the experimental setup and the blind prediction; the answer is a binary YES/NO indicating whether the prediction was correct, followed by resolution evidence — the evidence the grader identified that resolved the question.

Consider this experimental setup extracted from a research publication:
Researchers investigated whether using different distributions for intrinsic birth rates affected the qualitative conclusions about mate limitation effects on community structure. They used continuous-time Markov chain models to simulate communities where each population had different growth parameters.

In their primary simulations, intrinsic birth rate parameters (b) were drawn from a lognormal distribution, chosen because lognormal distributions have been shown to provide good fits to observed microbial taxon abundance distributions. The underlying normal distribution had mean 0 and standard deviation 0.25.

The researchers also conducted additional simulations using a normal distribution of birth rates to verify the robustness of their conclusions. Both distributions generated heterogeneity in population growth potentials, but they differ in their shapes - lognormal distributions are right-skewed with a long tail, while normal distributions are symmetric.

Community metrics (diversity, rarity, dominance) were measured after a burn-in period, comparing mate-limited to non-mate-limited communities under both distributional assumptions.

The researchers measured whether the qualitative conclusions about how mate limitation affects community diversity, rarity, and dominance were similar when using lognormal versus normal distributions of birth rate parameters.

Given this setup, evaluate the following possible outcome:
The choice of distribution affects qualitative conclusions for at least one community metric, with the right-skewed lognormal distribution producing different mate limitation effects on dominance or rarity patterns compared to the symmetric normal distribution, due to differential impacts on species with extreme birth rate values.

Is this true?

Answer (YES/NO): NO